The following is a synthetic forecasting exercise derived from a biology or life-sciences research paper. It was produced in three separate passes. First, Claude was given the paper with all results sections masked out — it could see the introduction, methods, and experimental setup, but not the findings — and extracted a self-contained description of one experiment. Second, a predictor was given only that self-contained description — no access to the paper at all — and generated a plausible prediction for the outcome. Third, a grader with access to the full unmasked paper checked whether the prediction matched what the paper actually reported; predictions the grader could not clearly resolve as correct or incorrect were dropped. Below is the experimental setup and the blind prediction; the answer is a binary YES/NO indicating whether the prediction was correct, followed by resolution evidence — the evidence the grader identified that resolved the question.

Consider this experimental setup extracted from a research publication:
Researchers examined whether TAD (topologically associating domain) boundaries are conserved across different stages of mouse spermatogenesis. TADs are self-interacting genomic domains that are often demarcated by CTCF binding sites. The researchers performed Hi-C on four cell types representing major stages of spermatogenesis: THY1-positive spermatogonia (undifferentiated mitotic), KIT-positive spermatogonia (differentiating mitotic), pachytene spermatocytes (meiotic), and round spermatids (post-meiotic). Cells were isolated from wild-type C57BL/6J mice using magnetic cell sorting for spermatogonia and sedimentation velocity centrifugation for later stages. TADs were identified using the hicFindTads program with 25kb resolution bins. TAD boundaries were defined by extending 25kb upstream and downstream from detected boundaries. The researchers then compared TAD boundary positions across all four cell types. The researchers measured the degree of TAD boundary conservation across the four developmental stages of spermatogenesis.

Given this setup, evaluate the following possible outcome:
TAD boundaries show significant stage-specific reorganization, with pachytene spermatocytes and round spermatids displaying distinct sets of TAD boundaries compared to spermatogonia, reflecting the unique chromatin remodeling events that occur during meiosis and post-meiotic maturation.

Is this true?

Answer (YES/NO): YES